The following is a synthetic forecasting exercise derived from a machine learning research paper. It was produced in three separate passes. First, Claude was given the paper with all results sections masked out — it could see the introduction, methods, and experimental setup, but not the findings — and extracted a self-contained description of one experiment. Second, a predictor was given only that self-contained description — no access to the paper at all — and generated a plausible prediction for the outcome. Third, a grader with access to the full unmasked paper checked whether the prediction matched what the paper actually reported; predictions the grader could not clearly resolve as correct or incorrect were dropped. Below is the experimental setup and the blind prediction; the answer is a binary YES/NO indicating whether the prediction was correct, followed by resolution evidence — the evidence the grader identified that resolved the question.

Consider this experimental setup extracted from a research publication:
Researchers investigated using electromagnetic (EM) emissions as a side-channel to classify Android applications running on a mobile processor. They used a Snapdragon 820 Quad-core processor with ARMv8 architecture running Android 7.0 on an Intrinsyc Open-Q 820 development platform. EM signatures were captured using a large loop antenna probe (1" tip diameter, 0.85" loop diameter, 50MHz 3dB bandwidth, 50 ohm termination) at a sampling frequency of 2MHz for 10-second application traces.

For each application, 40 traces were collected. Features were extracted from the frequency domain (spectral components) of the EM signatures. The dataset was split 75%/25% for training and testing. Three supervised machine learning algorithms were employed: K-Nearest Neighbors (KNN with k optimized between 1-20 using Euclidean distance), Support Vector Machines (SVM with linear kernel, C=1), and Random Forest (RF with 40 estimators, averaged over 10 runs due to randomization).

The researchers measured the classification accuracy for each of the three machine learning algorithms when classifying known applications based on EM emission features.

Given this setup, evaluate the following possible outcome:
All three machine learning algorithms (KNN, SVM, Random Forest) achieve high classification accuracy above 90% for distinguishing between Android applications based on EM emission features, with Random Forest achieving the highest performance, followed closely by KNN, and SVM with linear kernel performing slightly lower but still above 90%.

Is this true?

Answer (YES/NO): NO